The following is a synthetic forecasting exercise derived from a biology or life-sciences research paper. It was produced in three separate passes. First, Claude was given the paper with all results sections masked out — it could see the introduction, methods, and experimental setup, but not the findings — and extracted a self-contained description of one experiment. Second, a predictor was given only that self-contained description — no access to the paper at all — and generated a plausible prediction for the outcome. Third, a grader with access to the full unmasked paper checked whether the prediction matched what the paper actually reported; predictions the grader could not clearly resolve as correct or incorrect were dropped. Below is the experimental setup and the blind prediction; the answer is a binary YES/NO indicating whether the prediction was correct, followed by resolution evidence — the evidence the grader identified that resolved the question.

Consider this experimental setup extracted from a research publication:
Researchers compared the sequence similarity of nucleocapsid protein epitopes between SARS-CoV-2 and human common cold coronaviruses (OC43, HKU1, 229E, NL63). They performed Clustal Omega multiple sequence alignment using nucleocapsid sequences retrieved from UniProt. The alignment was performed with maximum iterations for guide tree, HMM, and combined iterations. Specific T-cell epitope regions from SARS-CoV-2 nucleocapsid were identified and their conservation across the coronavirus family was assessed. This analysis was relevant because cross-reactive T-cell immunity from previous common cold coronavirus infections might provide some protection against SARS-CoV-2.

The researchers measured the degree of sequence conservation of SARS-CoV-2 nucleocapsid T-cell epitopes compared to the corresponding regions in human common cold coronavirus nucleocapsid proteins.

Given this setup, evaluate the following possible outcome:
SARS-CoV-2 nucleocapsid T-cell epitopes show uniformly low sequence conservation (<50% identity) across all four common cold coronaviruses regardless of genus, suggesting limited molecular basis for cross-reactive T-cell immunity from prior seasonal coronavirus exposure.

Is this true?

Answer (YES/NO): NO